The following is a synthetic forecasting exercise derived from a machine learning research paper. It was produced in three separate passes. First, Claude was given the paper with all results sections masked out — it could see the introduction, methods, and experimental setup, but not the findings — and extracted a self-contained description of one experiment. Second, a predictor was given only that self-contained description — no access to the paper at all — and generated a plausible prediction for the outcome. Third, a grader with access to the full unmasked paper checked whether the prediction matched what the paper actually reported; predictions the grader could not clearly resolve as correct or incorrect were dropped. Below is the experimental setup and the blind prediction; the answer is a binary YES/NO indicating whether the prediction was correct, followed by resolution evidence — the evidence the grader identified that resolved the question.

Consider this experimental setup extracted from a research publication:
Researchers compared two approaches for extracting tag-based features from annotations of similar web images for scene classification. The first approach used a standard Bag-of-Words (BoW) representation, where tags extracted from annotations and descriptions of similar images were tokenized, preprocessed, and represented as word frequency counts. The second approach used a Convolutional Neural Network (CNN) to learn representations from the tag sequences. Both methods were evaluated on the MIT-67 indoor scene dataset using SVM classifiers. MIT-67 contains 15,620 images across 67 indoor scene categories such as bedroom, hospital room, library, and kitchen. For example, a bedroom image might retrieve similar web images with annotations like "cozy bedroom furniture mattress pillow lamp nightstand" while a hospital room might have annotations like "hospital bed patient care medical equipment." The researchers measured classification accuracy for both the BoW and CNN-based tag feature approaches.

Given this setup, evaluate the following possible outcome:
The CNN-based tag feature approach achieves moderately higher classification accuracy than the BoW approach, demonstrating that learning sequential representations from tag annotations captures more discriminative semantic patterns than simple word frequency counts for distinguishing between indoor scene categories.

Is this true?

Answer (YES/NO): NO